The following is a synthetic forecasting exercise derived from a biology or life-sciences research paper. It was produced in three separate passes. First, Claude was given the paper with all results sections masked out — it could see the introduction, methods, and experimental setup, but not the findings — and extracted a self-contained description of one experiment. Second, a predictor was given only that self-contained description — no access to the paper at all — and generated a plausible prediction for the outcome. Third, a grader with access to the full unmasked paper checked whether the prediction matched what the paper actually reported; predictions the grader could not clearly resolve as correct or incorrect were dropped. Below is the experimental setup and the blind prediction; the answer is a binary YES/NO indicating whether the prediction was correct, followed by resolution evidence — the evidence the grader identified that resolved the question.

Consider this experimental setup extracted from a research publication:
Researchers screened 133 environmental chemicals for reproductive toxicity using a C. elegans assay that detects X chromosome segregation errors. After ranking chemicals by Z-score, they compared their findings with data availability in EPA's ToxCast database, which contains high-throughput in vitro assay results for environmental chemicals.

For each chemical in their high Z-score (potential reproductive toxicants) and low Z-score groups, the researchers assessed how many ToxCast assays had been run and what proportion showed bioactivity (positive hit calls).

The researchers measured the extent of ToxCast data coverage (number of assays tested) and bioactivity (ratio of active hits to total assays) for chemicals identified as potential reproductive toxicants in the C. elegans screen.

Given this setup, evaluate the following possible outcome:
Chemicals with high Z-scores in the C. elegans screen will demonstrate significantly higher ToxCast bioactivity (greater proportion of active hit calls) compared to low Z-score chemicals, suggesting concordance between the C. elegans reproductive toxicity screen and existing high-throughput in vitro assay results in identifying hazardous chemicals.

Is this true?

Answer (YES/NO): NO